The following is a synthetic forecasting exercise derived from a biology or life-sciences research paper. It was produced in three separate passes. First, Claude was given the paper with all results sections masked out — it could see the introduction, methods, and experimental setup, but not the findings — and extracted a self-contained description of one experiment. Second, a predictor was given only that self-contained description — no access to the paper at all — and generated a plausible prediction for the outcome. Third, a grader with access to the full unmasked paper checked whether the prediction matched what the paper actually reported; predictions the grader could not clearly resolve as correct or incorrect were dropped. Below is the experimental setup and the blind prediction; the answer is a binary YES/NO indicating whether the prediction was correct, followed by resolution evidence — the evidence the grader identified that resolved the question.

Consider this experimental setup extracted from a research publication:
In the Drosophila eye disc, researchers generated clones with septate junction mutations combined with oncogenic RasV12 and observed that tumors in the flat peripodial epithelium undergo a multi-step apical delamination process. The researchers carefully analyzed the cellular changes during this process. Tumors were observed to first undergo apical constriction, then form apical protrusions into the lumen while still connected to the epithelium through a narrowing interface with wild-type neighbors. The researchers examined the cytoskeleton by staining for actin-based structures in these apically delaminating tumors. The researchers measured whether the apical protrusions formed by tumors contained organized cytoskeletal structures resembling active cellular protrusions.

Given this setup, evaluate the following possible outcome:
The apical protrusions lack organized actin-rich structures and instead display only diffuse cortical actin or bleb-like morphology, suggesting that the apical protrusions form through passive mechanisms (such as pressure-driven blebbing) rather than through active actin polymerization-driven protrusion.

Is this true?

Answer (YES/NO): NO